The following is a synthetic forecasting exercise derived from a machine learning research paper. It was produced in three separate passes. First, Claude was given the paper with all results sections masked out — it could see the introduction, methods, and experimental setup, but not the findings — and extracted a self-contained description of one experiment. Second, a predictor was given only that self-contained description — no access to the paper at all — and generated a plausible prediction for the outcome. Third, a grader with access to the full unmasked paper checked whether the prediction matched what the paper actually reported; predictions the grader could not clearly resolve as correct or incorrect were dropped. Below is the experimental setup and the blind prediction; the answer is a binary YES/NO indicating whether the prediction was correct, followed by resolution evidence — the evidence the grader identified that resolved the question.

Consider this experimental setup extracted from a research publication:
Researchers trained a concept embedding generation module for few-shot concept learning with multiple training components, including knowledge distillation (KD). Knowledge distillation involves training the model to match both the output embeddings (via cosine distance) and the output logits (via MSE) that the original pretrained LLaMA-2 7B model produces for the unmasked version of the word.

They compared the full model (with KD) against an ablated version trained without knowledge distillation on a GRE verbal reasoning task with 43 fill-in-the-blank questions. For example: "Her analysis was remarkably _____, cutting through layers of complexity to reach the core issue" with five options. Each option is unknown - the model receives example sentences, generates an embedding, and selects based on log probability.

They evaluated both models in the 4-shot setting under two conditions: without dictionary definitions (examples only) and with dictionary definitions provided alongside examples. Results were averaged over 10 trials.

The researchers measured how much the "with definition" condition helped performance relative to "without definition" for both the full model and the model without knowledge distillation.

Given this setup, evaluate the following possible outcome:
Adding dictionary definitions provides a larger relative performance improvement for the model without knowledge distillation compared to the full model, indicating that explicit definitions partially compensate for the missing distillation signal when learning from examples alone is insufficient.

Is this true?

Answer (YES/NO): YES